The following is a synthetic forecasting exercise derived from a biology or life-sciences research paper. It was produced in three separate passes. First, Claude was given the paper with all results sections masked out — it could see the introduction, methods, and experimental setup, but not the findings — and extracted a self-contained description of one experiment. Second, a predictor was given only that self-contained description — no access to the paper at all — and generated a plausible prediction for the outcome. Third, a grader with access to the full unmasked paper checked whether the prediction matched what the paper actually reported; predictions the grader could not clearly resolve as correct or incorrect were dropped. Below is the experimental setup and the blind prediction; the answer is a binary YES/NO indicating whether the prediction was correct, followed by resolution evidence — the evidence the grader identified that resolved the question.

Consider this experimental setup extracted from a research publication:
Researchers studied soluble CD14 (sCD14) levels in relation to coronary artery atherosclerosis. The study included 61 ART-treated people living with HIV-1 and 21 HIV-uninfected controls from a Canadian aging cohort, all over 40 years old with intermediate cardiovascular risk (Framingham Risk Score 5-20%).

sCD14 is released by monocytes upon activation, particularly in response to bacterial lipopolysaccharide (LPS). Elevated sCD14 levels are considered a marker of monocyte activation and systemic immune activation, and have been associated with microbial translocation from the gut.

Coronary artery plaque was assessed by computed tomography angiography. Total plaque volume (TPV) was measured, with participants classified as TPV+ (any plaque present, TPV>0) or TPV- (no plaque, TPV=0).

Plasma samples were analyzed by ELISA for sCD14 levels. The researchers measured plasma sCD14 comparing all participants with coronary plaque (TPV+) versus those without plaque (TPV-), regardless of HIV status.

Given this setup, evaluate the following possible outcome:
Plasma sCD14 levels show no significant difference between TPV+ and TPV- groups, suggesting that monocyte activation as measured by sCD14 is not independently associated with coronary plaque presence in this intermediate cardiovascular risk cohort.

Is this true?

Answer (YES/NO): NO